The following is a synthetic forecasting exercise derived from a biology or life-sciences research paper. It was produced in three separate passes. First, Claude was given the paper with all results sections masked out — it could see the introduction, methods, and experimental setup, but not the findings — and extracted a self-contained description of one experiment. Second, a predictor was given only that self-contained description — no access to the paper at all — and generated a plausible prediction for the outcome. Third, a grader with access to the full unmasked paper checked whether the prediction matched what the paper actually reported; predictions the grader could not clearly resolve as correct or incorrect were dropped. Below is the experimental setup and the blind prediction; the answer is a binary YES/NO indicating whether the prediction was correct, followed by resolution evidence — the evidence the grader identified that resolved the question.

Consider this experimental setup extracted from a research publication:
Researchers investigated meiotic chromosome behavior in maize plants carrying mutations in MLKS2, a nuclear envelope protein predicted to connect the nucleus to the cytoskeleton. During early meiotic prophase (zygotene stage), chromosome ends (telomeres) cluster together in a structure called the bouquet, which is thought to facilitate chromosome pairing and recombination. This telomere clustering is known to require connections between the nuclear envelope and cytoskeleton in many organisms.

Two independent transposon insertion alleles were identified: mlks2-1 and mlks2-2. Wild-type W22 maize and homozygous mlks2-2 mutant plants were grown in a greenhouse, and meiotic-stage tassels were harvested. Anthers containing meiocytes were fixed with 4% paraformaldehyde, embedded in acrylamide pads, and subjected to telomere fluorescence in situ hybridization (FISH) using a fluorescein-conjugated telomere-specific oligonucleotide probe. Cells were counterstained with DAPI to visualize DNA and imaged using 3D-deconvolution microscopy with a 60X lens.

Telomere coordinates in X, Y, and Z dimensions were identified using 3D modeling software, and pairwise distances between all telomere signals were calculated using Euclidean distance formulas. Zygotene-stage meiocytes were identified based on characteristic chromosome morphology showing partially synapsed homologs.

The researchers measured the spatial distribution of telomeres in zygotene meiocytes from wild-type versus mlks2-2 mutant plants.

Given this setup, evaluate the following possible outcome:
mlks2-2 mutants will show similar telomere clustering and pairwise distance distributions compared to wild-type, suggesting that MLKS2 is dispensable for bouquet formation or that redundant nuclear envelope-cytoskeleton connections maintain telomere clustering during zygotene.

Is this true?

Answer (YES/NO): NO